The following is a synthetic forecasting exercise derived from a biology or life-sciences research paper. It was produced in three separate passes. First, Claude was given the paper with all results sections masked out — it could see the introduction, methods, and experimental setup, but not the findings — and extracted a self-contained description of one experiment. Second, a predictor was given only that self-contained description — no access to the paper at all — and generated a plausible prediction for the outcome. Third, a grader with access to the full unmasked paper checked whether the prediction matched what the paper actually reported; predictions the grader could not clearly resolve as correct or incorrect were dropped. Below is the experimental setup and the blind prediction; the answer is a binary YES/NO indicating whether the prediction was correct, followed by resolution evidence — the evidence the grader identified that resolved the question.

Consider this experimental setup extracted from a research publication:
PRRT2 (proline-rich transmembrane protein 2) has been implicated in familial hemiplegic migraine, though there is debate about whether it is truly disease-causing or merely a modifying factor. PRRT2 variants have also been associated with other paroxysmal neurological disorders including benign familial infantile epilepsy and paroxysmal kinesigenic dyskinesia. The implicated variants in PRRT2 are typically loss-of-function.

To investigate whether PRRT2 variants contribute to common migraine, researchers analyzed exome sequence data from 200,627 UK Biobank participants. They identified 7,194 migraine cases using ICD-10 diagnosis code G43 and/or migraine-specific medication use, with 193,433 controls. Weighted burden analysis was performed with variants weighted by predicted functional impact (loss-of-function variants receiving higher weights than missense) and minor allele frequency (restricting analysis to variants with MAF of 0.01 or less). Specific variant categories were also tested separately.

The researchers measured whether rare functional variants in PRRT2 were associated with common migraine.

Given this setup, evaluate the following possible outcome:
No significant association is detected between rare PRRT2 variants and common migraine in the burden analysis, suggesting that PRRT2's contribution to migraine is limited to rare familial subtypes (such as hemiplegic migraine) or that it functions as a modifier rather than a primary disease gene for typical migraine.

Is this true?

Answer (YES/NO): YES